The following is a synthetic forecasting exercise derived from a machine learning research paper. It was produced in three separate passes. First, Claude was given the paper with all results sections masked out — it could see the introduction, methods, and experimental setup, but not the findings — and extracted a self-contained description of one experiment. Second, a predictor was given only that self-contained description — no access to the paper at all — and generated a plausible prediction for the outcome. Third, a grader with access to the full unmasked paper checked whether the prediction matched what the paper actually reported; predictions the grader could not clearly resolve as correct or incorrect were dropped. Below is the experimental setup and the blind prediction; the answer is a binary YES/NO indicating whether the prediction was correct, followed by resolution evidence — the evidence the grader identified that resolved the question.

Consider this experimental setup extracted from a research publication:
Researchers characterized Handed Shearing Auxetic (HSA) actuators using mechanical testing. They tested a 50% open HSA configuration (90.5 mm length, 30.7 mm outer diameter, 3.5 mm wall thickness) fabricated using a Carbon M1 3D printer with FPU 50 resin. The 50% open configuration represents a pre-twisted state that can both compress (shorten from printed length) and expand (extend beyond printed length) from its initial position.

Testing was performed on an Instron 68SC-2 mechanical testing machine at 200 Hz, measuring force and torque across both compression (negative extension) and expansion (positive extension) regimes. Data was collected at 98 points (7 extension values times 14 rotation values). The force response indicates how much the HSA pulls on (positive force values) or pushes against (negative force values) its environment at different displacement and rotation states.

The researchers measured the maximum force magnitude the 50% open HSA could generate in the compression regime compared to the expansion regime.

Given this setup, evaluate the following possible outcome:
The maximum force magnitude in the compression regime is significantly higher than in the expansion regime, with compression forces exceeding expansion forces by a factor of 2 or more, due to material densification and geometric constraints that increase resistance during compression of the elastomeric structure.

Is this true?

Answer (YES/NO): NO